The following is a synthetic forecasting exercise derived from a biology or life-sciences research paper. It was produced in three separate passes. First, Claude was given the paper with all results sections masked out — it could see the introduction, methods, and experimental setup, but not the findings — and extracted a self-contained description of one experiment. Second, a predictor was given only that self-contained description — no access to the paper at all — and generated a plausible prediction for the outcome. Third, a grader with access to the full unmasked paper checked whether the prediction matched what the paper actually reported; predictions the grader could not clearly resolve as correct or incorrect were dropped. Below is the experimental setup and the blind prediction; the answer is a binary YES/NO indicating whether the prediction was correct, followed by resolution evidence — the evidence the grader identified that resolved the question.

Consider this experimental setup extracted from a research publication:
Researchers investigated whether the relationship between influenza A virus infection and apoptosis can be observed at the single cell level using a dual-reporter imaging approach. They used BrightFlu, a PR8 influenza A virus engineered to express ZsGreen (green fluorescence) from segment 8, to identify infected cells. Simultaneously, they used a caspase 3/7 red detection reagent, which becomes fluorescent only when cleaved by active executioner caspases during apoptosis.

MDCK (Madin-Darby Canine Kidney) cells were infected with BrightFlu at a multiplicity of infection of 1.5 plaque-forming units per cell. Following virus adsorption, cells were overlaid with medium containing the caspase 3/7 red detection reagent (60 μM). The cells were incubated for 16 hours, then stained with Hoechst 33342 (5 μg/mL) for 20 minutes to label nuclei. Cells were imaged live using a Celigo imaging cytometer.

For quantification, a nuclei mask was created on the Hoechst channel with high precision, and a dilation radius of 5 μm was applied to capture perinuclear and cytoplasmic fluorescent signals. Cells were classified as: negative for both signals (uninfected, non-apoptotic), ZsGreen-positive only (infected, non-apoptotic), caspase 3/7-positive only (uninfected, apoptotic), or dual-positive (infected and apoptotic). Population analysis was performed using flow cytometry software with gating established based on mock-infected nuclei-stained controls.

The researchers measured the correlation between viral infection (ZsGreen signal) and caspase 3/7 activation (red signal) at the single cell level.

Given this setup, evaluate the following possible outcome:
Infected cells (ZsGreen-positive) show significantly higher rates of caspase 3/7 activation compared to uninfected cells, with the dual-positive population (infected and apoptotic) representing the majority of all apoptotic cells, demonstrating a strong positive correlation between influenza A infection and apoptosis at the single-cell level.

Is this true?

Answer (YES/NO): NO